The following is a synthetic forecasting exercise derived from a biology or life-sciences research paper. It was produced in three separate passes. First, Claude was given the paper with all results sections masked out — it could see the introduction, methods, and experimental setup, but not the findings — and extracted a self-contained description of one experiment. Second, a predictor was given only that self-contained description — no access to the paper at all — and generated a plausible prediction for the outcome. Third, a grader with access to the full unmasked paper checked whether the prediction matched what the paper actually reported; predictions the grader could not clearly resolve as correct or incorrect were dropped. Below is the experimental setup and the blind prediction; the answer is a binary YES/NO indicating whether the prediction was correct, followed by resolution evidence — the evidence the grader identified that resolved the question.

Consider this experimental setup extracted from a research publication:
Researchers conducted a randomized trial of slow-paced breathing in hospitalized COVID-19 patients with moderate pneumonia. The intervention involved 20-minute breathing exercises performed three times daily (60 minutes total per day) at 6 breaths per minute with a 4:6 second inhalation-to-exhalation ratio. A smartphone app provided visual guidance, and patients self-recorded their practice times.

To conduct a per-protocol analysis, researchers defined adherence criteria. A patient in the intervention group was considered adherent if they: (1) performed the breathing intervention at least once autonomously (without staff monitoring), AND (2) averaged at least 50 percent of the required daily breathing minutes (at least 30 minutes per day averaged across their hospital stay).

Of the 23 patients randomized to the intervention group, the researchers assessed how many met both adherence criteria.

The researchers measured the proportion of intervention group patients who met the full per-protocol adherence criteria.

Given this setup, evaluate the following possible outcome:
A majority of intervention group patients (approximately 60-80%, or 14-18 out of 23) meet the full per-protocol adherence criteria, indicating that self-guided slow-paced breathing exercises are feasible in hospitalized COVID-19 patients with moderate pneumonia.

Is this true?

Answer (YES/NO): YES